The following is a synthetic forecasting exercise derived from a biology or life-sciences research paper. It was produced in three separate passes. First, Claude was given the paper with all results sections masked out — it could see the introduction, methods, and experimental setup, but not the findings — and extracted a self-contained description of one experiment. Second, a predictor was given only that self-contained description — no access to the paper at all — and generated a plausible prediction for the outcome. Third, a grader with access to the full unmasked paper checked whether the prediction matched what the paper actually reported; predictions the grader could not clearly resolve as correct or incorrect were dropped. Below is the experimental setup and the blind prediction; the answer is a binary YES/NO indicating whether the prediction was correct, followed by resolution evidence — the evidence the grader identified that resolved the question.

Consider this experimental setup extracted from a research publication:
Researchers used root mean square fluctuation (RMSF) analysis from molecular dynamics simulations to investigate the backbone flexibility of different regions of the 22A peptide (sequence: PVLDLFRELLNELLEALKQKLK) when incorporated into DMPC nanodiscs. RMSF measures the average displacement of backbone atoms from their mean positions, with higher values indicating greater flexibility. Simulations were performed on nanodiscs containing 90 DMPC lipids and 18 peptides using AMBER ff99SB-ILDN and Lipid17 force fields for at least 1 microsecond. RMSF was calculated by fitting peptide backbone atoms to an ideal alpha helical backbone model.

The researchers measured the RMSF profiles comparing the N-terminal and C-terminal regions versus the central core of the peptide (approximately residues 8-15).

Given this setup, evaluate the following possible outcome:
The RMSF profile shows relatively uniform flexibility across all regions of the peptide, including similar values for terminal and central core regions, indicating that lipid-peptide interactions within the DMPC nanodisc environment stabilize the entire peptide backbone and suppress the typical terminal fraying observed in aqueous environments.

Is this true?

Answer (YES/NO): NO